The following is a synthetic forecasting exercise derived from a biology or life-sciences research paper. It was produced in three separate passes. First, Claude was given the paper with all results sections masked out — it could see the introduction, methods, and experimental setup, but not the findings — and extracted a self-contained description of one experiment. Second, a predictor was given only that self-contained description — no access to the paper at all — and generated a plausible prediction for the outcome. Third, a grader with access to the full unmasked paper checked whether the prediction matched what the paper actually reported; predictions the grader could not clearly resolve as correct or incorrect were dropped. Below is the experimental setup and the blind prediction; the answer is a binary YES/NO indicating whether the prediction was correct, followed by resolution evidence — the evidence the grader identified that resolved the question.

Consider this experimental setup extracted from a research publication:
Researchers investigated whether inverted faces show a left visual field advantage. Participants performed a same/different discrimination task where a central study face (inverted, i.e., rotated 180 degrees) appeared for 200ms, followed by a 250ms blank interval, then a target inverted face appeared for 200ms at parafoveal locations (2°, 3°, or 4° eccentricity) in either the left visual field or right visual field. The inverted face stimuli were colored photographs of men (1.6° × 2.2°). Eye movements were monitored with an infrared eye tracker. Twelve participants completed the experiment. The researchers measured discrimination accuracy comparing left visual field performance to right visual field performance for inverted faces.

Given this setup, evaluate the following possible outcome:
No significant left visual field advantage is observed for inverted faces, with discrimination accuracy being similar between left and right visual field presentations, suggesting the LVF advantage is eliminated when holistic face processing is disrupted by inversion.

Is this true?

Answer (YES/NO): NO